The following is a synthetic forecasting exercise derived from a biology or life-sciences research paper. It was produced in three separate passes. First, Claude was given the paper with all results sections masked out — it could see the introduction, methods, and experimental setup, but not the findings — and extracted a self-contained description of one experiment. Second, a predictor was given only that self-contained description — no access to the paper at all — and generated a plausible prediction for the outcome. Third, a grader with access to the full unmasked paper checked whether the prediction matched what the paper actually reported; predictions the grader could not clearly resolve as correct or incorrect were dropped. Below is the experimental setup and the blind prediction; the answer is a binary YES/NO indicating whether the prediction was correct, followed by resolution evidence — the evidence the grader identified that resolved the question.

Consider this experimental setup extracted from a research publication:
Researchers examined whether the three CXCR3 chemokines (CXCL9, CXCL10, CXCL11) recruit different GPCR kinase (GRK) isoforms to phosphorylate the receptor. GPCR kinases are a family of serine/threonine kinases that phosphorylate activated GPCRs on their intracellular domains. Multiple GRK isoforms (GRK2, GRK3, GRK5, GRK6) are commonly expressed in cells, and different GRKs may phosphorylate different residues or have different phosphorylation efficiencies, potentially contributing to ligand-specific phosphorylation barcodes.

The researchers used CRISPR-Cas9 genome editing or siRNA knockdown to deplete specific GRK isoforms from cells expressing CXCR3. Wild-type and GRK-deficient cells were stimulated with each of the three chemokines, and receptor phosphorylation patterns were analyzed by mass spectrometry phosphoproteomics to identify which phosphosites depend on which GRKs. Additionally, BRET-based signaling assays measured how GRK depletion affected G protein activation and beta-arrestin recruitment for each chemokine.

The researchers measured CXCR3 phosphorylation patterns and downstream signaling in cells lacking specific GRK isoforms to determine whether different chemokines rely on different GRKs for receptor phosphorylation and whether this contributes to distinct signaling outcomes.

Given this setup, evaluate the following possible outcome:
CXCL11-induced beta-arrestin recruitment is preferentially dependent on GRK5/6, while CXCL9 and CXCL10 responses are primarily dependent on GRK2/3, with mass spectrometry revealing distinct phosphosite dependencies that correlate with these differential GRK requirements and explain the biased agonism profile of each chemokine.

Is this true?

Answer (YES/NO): NO